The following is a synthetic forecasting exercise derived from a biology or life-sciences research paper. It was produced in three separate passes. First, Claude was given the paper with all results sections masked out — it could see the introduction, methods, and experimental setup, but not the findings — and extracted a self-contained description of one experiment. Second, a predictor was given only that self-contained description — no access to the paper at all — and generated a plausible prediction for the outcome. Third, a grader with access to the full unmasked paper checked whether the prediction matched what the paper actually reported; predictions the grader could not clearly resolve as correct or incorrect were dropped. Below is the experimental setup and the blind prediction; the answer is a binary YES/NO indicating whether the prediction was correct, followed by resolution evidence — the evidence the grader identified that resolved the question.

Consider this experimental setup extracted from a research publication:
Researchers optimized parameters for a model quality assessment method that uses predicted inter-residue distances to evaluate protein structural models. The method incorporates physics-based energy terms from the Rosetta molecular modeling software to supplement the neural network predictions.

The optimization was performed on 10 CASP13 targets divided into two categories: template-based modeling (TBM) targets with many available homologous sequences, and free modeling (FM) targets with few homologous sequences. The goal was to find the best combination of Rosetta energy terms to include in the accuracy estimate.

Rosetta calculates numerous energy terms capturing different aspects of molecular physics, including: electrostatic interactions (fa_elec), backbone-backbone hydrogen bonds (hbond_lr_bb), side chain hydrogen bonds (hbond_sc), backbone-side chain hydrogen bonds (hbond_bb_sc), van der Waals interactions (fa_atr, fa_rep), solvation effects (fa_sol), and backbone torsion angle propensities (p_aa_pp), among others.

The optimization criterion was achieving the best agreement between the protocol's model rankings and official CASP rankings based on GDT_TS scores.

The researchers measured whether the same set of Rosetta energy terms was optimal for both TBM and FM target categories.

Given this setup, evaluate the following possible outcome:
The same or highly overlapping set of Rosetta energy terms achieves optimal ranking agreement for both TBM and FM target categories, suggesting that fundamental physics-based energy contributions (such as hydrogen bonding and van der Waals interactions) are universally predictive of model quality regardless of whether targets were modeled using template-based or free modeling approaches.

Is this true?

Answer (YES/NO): YES